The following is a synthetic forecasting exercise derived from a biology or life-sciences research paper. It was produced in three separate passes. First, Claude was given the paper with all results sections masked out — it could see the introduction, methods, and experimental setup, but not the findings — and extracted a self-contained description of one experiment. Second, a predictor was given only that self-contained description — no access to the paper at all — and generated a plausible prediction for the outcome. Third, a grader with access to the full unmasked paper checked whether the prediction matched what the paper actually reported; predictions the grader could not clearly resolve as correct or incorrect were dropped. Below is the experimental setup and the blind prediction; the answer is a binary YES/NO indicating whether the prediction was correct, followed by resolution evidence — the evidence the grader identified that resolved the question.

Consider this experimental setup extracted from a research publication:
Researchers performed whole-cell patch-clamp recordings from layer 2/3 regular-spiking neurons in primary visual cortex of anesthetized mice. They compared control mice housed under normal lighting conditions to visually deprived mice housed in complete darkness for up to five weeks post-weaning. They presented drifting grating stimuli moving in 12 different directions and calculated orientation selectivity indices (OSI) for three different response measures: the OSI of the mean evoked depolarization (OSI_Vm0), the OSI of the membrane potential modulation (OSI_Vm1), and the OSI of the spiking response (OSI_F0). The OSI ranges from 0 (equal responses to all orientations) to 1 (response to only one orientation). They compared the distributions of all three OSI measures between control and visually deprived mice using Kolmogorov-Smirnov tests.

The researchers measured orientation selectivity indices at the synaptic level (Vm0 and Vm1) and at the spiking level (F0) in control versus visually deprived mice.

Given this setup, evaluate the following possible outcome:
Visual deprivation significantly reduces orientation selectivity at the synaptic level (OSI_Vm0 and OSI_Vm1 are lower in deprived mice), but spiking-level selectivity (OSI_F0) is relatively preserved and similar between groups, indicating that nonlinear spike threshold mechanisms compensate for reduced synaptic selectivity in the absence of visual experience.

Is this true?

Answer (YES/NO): NO